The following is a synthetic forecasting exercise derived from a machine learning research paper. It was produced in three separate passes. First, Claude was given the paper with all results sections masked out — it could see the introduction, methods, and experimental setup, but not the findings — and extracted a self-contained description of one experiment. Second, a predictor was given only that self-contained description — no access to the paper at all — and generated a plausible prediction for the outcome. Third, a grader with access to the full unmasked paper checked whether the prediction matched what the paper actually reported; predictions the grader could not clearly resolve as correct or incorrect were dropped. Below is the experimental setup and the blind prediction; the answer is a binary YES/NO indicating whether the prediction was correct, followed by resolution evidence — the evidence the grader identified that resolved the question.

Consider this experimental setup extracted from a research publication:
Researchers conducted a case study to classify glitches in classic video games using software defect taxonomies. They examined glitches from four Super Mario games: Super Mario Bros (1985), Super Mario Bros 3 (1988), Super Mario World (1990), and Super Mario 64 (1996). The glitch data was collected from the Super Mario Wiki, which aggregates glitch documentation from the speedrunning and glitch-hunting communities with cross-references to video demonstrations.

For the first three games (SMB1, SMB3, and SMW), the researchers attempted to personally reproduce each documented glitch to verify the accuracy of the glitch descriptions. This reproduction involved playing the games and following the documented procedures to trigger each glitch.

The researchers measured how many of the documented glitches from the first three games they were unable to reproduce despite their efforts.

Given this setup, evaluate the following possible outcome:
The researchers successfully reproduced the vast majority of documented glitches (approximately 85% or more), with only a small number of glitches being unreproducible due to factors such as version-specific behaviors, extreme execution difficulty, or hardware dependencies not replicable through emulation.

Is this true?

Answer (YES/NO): YES